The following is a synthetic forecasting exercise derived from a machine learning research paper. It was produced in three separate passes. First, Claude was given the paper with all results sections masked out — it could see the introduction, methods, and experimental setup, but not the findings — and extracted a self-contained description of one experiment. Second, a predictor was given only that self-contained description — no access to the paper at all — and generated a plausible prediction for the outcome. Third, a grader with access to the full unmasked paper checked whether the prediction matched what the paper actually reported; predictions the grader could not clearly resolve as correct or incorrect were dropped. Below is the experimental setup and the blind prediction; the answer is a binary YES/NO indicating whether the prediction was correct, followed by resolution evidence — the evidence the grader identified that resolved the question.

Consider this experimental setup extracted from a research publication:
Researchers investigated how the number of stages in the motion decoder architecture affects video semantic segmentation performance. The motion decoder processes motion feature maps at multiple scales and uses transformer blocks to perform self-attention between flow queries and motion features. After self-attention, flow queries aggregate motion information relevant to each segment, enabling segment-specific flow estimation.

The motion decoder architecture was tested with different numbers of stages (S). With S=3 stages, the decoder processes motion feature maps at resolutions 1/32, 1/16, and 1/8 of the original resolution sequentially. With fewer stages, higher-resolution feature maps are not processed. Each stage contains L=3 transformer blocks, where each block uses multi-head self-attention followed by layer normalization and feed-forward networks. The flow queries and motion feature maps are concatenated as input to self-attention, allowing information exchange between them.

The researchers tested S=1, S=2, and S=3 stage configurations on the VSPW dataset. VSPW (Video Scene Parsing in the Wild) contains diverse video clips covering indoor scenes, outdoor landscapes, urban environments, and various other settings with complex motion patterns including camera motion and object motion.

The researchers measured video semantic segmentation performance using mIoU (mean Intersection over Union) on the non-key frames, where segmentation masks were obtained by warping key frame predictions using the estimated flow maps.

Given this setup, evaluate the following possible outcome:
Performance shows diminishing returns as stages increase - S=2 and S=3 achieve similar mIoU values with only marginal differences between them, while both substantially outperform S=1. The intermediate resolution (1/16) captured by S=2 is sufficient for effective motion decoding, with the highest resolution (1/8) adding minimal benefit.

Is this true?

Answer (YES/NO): NO